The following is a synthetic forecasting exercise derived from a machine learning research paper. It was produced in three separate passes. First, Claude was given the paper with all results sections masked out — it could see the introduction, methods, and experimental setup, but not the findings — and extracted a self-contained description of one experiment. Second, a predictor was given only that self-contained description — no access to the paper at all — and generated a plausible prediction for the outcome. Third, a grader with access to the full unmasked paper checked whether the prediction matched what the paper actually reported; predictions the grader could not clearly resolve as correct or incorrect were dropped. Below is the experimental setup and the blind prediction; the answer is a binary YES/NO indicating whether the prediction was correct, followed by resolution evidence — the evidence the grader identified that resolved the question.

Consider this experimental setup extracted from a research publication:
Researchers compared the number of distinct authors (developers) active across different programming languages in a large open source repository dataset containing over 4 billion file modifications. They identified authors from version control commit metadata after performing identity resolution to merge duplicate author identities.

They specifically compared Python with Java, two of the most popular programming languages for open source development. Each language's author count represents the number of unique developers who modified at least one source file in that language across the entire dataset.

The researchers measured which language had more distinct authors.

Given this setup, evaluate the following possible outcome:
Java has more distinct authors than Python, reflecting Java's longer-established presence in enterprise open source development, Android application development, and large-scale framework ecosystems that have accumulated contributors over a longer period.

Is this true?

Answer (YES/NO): YES